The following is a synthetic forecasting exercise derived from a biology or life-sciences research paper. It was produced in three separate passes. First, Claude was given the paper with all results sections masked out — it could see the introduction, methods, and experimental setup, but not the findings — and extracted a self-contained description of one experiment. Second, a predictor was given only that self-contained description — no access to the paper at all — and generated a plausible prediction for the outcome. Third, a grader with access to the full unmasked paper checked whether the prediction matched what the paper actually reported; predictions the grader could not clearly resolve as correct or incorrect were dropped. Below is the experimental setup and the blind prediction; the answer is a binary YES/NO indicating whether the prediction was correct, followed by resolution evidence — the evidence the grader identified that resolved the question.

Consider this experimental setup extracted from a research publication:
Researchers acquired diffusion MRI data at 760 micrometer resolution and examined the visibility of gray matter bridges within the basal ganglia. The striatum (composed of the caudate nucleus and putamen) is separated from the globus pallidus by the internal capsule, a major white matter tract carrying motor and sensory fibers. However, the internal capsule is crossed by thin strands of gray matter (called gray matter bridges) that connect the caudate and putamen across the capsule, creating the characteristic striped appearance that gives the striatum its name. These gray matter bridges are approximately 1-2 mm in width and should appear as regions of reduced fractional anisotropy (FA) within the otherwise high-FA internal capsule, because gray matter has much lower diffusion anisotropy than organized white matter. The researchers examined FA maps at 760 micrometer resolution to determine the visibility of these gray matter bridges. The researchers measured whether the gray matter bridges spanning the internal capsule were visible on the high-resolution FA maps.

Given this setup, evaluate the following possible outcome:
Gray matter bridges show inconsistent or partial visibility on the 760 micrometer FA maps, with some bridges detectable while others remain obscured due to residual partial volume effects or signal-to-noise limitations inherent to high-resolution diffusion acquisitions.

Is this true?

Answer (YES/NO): NO